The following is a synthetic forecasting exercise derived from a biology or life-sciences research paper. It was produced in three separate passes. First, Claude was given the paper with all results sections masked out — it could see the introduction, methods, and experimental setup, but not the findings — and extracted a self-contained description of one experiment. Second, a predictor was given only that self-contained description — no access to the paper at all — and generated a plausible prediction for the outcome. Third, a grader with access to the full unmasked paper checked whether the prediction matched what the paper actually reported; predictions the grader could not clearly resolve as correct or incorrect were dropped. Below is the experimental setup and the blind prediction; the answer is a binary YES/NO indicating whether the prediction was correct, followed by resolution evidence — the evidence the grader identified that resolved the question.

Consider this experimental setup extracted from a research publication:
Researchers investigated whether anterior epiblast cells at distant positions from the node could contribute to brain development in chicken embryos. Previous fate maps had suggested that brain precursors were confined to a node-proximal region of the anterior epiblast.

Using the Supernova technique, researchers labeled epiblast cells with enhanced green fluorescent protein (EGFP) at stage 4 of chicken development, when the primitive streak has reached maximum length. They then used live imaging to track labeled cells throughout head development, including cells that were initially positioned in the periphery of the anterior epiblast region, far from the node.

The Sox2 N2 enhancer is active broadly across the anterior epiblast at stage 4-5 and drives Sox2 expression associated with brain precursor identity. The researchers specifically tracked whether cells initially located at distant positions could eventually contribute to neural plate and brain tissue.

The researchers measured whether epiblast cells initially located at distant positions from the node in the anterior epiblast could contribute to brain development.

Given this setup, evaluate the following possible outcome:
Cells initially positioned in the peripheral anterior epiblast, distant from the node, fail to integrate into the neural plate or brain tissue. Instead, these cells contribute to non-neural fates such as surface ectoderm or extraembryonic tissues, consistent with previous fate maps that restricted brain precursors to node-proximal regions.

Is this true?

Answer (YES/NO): NO